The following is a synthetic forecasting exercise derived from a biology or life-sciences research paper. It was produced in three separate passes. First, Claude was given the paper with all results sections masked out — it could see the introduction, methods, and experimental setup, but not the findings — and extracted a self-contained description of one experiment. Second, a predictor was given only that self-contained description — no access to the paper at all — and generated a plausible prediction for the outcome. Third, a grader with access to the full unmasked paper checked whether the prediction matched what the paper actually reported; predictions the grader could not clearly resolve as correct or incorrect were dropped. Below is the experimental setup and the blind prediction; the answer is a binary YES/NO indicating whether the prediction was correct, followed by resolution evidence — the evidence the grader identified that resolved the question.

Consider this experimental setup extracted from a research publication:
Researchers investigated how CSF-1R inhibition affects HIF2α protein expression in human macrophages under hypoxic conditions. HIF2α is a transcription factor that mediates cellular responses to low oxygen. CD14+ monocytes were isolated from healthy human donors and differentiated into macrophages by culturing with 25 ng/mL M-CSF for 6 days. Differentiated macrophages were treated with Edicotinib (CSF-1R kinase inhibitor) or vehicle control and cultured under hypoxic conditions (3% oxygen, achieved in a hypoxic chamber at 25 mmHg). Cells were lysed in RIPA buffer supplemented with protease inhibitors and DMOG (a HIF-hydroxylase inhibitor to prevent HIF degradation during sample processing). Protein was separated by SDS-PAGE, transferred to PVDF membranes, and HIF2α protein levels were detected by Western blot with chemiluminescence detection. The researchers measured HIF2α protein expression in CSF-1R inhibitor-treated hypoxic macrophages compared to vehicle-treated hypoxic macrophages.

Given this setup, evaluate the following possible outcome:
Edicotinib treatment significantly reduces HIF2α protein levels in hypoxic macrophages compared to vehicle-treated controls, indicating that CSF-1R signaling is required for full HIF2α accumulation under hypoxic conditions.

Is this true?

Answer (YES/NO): YES